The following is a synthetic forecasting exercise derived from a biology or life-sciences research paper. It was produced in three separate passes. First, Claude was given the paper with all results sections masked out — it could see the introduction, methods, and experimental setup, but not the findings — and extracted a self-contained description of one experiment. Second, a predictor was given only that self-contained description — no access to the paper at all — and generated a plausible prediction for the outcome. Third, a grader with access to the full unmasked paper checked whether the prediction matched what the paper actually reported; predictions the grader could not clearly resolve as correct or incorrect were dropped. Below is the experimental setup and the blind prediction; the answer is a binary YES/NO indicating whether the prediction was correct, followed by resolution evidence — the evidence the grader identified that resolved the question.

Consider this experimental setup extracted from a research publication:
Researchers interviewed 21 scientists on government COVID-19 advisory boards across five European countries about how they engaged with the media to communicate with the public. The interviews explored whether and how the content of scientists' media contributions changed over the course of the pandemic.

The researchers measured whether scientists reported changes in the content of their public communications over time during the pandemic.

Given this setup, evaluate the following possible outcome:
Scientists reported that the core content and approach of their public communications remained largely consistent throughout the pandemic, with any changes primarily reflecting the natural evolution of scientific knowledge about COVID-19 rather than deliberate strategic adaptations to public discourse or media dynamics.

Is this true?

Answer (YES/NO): NO